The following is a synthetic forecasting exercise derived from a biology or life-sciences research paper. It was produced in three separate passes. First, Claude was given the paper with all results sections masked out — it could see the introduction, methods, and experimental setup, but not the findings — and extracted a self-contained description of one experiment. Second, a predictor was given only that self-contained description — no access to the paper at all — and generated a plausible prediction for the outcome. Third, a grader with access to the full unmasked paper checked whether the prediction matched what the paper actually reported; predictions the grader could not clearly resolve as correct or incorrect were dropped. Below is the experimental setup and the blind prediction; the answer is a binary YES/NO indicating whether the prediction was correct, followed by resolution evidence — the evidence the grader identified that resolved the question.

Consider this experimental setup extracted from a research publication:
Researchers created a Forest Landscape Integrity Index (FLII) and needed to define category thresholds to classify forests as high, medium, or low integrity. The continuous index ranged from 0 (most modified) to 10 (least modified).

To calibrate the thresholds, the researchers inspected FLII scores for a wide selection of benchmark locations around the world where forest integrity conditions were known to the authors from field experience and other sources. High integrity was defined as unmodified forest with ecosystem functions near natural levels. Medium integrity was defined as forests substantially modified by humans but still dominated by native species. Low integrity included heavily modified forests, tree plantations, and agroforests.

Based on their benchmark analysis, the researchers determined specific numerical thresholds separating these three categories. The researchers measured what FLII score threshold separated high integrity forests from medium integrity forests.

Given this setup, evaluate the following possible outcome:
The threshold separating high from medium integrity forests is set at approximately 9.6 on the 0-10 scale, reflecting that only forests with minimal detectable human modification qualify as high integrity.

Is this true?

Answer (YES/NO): YES